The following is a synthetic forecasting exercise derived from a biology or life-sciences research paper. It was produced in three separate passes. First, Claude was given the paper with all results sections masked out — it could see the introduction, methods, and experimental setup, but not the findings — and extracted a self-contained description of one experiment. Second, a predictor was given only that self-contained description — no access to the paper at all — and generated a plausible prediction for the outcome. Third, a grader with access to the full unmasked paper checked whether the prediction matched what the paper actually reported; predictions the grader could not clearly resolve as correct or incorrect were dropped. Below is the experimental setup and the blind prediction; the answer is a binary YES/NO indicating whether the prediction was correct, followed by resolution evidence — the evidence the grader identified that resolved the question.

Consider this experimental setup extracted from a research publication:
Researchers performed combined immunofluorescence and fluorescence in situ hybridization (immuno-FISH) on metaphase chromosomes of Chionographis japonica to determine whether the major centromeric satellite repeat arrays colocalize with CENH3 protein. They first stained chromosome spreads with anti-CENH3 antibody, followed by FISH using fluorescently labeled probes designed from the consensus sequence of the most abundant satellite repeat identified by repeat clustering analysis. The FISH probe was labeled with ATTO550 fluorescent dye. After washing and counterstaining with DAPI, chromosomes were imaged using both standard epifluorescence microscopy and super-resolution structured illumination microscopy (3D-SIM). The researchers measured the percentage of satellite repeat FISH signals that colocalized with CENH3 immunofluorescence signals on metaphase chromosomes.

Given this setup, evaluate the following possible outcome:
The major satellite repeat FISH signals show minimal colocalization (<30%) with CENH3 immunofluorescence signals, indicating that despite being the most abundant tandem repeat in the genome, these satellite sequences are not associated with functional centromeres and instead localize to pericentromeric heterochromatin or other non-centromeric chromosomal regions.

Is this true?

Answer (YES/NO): NO